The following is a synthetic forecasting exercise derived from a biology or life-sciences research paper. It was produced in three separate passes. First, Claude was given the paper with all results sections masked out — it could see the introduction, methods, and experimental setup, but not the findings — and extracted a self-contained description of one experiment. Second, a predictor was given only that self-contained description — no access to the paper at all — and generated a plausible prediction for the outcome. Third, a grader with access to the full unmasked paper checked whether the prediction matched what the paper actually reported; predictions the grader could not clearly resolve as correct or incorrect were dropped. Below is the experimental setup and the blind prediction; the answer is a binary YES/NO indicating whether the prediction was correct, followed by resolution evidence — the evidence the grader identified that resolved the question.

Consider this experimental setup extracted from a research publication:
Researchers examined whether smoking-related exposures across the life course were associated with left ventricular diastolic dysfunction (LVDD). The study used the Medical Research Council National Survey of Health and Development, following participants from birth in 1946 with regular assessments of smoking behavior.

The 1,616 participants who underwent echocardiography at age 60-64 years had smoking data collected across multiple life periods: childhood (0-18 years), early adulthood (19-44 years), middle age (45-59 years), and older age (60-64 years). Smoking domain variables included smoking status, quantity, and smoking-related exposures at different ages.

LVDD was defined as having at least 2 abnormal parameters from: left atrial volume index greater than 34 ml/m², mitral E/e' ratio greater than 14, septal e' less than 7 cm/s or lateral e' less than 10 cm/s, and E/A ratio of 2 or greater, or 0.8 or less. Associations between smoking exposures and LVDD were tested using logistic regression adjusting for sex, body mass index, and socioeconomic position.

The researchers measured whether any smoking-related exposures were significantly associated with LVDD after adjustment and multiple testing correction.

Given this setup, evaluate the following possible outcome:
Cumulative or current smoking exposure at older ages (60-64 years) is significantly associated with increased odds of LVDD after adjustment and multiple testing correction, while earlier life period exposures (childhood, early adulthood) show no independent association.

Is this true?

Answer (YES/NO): NO